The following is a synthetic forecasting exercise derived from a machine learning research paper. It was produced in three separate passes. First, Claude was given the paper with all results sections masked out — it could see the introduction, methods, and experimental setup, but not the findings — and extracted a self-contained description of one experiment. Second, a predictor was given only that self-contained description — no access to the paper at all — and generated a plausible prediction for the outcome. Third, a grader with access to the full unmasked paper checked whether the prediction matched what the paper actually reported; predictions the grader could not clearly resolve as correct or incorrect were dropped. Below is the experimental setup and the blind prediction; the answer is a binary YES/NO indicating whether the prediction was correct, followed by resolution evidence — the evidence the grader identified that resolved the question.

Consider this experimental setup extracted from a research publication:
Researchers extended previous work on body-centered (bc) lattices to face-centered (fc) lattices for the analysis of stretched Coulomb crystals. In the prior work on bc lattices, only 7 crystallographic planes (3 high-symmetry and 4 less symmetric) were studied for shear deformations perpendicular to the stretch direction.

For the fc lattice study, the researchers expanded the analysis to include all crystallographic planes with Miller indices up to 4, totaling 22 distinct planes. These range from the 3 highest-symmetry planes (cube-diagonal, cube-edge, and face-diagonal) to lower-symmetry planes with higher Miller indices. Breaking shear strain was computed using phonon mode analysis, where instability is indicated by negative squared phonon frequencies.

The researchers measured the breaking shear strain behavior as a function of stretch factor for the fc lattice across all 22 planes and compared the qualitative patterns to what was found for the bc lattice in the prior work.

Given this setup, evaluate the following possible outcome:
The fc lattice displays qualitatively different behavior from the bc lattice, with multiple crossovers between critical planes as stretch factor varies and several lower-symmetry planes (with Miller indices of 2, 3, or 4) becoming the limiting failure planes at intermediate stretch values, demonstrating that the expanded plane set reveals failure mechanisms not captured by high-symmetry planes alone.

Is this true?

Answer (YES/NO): NO